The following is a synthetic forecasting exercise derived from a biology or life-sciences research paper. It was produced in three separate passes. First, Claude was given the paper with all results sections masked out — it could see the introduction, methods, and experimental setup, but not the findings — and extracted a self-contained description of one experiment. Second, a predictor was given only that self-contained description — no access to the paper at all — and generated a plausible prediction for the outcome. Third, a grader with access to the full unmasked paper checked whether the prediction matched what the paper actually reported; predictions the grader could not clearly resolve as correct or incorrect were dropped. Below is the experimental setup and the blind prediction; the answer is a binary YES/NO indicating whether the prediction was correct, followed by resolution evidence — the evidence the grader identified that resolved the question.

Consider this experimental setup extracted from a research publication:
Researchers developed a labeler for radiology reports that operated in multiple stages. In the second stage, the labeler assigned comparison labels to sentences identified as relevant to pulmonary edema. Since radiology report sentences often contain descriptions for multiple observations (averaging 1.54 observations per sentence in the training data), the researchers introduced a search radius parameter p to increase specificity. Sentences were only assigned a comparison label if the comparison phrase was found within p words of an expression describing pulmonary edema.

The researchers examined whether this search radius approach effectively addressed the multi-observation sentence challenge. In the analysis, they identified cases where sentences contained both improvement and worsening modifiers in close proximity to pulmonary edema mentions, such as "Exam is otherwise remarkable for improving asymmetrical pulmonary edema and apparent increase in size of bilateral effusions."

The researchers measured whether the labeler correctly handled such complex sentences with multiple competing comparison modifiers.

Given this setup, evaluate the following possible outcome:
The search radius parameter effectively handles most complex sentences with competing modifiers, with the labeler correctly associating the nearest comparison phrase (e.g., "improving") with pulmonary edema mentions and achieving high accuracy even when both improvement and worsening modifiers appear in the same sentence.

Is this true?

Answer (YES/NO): NO